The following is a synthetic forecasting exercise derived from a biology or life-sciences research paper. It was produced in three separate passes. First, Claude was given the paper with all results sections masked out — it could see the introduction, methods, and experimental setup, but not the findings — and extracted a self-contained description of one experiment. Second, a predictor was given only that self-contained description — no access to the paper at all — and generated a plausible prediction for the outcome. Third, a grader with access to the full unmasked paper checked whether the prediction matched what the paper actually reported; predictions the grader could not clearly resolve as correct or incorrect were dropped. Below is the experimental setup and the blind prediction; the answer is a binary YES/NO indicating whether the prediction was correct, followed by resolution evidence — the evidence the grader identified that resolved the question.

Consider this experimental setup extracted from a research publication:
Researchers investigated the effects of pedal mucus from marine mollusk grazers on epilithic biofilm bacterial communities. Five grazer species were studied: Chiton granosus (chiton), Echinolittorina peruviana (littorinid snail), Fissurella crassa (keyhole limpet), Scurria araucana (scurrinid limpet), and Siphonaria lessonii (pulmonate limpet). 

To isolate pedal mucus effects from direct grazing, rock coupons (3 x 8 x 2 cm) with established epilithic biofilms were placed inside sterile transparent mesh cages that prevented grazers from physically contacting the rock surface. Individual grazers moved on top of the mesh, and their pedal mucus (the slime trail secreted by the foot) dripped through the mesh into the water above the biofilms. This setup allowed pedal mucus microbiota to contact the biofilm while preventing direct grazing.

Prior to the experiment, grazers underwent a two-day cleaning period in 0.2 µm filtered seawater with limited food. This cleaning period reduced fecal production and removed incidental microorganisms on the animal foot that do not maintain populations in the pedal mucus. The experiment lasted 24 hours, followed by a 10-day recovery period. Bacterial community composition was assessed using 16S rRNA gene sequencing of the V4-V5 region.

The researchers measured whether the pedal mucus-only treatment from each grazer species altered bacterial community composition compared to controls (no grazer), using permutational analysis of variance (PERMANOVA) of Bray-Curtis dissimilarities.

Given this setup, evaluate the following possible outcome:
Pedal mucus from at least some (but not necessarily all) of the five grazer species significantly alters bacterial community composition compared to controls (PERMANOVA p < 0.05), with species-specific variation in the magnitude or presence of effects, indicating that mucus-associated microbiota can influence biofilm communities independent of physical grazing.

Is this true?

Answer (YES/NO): NO